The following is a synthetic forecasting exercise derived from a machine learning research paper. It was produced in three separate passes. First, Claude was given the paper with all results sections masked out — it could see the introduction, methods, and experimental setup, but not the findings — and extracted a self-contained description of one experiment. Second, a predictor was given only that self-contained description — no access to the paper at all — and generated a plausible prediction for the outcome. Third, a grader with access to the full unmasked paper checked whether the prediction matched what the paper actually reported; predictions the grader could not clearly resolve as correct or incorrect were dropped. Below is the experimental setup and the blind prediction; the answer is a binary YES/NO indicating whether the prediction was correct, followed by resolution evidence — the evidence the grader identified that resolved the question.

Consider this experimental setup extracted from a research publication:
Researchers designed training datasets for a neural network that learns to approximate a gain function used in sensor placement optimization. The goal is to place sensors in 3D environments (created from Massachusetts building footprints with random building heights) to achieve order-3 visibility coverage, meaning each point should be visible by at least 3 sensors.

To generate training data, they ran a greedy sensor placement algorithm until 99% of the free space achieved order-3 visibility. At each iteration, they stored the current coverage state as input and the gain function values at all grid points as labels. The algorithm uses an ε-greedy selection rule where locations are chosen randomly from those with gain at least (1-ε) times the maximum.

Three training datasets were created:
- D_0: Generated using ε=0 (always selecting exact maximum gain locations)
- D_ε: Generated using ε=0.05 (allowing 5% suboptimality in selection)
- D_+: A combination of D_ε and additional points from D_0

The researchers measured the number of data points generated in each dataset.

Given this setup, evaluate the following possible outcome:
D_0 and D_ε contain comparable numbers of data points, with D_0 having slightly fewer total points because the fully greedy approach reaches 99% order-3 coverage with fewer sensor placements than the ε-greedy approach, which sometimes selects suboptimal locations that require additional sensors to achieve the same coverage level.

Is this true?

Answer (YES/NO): NO